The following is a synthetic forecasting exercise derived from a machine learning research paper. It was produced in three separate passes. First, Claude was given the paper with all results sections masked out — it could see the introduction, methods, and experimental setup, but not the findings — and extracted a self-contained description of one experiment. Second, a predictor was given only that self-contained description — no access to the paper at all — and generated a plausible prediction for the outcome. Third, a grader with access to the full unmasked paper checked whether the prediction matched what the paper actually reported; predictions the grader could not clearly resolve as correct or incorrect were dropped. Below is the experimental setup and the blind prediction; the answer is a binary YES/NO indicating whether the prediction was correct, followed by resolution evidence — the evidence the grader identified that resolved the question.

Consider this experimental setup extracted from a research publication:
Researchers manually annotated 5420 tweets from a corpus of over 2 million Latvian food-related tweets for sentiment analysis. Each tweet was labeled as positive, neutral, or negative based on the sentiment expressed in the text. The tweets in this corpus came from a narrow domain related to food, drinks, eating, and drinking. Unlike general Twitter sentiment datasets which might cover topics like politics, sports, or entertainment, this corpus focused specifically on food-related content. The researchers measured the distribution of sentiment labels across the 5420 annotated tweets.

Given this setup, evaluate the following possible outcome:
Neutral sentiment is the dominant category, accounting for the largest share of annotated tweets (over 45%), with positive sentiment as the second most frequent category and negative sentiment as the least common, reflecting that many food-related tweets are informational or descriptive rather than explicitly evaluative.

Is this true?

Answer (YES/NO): YES